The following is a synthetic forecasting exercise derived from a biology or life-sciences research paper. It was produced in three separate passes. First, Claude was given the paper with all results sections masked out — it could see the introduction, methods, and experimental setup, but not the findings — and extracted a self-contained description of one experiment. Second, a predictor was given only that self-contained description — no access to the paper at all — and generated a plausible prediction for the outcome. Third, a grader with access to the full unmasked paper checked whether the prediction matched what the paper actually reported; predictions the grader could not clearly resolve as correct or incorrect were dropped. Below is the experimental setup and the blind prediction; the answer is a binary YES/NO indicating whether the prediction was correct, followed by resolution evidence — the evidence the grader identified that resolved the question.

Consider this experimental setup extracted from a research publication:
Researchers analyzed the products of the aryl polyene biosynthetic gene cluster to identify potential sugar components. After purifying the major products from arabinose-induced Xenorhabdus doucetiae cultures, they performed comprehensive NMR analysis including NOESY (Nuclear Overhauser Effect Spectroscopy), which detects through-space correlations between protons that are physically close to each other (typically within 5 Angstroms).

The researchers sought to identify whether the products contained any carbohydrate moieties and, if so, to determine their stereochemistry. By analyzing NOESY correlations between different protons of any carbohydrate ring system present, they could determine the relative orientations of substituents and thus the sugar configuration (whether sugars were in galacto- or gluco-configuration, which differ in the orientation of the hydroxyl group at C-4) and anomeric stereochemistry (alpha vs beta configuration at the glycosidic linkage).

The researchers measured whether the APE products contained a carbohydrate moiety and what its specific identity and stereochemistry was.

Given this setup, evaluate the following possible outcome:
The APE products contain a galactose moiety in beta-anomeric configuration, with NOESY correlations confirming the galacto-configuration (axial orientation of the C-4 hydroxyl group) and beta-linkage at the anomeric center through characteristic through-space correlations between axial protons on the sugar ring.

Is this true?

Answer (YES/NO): NO